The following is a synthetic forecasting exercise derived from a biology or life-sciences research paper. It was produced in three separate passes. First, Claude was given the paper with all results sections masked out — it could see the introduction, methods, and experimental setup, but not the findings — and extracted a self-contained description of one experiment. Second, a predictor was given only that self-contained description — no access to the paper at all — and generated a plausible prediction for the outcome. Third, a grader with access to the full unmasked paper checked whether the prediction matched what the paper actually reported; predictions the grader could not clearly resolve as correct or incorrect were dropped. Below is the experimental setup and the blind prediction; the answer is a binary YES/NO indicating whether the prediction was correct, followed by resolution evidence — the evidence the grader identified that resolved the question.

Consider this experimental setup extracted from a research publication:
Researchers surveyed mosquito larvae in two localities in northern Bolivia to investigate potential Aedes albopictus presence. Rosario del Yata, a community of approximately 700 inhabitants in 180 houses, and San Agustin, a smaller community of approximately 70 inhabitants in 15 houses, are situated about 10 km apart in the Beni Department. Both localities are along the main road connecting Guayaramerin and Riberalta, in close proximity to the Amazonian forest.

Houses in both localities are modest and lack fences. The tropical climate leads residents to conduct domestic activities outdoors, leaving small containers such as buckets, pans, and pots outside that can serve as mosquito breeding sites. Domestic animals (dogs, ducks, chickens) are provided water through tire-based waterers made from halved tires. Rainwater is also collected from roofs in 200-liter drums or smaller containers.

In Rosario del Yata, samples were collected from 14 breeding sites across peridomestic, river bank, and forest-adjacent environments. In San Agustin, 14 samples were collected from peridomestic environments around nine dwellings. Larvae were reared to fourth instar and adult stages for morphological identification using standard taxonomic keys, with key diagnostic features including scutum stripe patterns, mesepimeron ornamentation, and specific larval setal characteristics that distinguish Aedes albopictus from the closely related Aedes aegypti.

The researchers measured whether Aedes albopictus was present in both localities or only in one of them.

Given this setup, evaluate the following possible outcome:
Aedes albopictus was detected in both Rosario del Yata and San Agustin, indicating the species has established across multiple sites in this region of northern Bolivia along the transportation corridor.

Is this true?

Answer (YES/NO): YES